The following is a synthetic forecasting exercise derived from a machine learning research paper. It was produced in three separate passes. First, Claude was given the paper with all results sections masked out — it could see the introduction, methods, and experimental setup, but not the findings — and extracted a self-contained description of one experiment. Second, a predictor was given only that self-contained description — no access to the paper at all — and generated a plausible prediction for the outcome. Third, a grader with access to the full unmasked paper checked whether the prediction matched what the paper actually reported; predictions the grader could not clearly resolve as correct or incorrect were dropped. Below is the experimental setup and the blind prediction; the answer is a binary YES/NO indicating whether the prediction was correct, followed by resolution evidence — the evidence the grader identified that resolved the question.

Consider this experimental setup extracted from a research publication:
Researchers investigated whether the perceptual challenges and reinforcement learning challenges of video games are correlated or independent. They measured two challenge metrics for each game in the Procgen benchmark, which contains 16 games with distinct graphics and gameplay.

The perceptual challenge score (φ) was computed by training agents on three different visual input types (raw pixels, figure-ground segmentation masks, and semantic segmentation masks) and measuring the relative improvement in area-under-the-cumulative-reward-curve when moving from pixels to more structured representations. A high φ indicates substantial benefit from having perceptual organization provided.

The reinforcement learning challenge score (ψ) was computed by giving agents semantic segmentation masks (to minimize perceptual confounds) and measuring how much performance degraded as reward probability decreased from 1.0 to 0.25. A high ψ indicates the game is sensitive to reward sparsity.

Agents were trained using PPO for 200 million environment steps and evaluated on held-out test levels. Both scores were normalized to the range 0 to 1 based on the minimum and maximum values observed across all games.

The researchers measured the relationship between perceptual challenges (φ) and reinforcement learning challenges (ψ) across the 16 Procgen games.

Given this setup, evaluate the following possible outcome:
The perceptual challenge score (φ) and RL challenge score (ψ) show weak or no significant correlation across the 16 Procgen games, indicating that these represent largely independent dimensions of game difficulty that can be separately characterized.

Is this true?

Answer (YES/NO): YES